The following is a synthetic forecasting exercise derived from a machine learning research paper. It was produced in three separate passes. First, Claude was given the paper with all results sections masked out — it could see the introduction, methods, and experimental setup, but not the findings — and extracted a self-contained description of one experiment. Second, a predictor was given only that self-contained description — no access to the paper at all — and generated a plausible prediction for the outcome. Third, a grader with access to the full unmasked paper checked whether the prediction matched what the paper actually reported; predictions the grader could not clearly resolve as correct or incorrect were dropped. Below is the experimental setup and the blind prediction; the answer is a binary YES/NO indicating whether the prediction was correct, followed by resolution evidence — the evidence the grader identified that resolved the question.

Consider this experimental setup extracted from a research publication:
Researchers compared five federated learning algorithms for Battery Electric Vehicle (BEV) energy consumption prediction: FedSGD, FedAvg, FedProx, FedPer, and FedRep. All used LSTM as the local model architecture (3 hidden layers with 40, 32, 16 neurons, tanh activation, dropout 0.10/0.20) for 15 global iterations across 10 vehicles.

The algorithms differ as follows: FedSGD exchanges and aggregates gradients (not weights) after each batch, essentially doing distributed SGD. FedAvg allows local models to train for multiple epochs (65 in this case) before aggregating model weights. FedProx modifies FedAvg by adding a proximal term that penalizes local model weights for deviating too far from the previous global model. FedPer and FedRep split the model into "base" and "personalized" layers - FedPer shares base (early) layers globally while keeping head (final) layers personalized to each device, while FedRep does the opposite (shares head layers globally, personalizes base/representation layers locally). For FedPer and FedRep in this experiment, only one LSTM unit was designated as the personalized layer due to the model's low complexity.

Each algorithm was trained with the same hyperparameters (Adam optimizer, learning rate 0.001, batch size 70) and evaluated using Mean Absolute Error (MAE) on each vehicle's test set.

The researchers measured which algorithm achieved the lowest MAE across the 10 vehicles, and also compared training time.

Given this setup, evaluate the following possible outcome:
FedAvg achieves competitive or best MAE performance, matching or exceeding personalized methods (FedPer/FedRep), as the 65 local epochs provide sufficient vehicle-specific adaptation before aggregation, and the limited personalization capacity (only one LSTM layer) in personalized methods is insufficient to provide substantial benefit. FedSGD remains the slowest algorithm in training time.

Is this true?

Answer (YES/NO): NO